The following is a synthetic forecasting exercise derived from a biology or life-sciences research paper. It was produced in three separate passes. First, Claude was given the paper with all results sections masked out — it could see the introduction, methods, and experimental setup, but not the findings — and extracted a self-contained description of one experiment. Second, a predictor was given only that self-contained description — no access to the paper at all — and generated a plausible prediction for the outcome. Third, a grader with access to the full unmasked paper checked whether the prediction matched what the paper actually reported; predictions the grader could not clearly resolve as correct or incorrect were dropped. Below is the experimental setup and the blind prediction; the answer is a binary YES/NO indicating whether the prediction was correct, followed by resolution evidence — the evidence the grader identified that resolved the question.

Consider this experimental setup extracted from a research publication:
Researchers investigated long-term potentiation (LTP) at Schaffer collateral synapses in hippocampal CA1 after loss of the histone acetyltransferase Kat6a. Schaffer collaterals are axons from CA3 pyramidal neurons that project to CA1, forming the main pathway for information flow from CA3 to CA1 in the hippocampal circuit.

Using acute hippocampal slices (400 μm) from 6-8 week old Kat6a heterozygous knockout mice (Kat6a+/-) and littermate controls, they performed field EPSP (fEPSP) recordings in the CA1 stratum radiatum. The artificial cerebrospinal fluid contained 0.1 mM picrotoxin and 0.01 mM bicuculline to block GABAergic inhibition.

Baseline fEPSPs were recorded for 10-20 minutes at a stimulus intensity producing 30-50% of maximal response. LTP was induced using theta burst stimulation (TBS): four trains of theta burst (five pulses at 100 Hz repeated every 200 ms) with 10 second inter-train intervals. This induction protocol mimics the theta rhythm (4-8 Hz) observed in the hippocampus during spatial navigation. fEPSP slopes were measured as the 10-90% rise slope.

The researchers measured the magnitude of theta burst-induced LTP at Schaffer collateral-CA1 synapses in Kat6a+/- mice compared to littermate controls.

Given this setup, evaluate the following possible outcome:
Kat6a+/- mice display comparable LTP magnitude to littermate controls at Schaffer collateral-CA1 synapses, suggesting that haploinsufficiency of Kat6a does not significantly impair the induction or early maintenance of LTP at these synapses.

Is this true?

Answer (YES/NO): YES